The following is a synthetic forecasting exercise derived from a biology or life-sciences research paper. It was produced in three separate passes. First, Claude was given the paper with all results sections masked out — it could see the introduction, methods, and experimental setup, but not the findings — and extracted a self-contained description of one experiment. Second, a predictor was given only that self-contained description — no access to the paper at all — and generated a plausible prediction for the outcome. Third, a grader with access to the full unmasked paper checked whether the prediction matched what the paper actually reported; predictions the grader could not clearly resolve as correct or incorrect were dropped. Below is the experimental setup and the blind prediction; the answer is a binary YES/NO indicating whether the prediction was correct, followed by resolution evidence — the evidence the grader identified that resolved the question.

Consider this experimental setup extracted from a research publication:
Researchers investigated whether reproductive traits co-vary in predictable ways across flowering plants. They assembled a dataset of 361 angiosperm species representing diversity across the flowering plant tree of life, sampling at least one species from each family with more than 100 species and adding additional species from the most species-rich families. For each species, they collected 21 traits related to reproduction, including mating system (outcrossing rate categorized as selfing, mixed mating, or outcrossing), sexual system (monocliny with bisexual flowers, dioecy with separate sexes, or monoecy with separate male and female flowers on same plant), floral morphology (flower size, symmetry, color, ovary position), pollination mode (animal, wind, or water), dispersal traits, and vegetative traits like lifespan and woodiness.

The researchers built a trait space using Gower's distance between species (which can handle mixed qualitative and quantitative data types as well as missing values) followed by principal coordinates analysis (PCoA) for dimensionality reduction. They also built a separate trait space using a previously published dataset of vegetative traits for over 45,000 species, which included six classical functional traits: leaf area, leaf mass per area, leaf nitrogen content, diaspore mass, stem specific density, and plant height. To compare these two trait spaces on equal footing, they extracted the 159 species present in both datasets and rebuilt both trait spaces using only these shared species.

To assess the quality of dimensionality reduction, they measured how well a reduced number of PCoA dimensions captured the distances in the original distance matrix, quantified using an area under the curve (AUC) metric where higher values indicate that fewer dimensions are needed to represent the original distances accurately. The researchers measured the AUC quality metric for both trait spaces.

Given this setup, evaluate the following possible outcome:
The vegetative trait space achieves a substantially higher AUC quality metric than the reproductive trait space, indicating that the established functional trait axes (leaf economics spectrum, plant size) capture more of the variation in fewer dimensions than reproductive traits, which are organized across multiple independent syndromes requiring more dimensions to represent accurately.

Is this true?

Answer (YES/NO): YES